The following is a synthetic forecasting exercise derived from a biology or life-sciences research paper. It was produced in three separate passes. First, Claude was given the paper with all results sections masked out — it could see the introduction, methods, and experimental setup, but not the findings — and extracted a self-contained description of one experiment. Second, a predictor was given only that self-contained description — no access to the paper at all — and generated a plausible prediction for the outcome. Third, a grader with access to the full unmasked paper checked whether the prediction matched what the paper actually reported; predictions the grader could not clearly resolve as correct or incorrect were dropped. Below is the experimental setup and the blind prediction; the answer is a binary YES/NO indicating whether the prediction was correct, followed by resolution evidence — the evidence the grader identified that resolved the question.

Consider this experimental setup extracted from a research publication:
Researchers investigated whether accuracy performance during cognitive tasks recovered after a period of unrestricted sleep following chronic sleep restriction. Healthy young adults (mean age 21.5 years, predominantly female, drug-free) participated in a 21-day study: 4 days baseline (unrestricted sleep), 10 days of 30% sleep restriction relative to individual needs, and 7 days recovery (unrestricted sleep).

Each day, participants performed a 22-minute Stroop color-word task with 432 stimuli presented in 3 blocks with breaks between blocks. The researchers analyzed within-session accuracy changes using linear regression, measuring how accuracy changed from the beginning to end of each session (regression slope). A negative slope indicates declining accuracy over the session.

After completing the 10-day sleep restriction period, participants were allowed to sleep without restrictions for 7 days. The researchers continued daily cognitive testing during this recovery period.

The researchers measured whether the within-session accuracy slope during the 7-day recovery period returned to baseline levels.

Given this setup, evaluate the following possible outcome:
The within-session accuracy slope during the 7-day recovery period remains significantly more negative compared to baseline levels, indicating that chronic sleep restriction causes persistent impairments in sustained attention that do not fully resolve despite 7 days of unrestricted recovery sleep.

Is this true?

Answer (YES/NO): YES